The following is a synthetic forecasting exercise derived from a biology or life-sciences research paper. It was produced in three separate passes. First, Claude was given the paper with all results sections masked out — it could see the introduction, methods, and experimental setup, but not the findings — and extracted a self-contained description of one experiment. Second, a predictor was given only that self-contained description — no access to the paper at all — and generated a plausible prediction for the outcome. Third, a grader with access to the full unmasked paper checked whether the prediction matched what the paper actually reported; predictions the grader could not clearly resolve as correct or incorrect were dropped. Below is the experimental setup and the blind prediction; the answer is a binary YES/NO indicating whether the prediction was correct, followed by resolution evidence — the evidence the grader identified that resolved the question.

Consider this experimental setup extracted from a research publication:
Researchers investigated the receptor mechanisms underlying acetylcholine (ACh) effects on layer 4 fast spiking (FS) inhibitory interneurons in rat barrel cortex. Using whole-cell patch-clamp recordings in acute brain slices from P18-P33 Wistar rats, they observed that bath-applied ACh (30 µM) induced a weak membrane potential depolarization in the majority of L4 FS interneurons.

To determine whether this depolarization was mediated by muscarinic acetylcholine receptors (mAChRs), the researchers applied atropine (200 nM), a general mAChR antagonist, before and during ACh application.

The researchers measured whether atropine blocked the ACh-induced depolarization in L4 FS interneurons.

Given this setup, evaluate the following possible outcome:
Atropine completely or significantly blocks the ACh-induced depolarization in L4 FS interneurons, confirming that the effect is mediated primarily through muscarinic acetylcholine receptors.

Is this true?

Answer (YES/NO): YES